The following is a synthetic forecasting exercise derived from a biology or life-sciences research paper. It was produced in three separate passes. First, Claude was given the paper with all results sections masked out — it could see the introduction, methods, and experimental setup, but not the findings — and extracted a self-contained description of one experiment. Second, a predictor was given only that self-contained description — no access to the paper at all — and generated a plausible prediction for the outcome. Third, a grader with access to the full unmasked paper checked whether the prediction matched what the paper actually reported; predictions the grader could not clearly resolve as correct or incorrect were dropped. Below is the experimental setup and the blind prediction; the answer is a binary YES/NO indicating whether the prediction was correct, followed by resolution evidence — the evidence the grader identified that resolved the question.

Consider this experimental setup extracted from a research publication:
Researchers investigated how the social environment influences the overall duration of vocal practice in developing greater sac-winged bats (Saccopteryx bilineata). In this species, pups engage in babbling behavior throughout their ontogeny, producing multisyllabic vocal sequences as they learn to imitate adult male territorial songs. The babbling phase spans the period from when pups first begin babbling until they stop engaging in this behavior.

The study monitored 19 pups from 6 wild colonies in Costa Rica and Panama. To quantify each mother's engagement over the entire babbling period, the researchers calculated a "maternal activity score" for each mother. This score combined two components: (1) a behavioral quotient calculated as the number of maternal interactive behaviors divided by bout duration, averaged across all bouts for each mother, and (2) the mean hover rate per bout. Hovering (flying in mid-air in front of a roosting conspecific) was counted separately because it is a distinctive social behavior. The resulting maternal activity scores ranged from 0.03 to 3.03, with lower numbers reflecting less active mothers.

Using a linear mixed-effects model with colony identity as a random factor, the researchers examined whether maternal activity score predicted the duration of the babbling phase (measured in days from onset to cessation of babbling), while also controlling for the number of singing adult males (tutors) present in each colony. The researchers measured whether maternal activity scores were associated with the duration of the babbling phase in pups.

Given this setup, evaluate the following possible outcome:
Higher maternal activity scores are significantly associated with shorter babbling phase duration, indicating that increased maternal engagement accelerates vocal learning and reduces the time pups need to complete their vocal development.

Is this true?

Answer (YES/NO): NO